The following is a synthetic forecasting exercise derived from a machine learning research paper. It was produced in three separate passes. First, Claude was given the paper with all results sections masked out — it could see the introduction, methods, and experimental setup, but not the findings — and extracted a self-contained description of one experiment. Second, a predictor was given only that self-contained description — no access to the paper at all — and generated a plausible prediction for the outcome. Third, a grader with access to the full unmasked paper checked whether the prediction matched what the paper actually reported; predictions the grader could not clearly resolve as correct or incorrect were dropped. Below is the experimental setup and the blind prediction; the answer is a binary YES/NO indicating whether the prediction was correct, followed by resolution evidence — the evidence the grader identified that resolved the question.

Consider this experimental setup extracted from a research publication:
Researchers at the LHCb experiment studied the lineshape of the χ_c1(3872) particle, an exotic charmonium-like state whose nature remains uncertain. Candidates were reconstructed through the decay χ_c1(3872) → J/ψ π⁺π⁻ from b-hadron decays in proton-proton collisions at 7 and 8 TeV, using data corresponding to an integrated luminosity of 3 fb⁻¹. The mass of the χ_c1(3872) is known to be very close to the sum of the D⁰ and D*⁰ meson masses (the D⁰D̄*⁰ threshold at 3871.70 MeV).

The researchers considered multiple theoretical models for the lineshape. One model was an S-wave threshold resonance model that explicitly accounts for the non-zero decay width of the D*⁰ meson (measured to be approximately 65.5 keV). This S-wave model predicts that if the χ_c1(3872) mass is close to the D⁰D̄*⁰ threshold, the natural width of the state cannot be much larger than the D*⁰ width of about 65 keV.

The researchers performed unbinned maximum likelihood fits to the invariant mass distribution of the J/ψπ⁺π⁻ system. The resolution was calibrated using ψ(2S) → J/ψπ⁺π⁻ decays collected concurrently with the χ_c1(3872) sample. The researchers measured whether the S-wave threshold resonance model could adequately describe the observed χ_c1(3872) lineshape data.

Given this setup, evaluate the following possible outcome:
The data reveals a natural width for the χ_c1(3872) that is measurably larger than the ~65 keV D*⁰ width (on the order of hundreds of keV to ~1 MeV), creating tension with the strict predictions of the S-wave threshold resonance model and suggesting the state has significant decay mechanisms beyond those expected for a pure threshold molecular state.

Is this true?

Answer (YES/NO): YES